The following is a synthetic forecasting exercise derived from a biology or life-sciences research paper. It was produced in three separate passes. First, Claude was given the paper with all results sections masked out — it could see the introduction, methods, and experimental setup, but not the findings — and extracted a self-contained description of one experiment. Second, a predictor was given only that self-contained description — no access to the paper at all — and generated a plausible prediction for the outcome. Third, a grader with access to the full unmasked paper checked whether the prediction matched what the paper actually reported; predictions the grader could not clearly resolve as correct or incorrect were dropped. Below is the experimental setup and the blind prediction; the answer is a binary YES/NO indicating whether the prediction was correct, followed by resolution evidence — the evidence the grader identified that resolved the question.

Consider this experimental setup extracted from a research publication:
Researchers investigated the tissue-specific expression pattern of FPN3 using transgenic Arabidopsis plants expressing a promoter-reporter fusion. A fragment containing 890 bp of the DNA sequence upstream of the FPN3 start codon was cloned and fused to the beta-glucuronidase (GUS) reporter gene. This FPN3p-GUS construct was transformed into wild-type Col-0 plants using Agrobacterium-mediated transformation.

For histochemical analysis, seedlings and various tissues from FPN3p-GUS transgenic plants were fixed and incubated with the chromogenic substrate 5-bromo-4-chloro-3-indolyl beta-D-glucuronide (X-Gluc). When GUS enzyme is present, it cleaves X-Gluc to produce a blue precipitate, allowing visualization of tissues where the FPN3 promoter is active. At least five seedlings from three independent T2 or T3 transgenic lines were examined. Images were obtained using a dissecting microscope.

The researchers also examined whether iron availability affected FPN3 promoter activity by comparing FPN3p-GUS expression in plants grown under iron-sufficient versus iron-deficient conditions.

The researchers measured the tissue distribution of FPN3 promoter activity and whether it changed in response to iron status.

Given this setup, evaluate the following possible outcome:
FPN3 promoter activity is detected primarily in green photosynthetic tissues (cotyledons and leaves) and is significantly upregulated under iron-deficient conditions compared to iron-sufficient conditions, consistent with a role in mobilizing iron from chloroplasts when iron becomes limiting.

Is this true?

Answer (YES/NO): NO